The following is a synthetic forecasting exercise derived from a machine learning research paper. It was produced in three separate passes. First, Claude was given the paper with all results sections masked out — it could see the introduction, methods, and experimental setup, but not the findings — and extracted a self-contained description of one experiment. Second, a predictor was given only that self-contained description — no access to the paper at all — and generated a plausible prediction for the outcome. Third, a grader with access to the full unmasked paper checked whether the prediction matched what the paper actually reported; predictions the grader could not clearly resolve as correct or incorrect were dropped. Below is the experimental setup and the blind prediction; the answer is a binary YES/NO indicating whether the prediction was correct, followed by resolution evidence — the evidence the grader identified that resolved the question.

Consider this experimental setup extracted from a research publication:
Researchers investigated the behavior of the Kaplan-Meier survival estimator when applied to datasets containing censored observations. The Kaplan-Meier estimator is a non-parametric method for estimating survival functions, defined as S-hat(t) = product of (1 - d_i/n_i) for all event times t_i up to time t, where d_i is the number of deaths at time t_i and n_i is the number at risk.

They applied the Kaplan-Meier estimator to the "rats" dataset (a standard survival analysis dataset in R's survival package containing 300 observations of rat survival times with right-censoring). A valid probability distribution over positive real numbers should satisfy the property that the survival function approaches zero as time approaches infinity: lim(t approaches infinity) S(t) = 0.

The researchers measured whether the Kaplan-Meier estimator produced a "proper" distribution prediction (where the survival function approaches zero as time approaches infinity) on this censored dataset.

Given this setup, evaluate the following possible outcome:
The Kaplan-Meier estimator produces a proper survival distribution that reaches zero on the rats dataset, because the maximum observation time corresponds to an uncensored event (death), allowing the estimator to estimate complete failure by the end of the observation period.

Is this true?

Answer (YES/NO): NO